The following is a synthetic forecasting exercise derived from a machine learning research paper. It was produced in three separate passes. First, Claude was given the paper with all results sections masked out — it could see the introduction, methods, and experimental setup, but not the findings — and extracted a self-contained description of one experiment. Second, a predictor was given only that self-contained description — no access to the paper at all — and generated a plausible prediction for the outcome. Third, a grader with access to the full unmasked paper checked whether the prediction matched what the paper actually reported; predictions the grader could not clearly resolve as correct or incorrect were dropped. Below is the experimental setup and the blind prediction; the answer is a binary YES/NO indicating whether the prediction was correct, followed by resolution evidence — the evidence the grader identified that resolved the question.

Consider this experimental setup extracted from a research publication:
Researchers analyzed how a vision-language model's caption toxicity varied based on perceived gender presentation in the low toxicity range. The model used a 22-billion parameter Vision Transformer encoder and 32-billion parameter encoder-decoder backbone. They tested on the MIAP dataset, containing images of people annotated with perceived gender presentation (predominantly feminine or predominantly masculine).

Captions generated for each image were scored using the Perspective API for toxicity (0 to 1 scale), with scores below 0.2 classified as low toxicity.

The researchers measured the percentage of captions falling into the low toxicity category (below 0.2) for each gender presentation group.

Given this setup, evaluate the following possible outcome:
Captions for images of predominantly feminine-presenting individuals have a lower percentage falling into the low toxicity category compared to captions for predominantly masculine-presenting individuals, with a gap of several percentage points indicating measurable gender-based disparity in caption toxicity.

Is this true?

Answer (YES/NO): YES